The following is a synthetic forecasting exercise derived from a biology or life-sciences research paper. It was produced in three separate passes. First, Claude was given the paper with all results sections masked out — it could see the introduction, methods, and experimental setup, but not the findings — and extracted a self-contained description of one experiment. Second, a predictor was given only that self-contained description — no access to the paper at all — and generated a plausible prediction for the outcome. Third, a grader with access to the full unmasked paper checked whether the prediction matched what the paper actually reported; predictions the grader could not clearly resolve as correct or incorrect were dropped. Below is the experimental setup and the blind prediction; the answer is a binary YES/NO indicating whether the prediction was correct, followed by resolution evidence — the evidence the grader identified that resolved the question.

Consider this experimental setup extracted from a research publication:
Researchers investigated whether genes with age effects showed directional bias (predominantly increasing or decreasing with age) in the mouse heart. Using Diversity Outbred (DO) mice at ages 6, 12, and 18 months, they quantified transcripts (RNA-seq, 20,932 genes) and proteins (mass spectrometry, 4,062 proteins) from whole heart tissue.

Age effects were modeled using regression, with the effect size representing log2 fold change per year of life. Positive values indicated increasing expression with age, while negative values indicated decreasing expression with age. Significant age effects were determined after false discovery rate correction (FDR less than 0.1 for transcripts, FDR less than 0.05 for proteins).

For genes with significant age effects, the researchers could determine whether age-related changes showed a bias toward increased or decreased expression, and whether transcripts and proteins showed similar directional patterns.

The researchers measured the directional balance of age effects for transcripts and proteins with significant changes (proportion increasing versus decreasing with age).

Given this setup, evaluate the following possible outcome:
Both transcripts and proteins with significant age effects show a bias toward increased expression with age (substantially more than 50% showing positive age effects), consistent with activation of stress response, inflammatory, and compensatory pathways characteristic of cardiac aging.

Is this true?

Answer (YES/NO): NO